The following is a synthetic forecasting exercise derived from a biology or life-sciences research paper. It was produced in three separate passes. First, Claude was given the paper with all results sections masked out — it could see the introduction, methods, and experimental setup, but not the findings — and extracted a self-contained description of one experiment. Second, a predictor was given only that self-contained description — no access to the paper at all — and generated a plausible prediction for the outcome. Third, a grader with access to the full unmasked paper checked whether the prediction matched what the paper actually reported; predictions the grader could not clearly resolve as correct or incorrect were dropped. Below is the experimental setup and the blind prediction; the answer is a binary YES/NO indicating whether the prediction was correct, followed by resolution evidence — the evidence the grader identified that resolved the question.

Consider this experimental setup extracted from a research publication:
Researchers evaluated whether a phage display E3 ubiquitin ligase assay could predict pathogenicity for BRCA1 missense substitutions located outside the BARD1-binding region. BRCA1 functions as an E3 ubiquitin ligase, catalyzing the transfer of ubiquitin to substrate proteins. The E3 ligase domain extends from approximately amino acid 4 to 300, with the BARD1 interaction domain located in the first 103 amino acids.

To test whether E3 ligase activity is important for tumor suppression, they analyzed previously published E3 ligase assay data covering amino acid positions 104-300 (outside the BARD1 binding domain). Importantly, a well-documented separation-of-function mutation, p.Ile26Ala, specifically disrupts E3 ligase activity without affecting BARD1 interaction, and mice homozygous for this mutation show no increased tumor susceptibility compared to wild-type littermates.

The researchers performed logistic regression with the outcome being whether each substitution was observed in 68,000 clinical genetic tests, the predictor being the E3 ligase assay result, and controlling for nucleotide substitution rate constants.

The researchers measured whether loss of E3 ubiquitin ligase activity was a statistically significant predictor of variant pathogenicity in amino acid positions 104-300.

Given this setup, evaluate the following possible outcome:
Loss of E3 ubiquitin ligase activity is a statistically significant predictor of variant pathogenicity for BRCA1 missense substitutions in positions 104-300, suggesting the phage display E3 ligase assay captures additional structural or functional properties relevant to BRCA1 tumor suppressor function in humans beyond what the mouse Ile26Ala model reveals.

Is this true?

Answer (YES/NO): NO